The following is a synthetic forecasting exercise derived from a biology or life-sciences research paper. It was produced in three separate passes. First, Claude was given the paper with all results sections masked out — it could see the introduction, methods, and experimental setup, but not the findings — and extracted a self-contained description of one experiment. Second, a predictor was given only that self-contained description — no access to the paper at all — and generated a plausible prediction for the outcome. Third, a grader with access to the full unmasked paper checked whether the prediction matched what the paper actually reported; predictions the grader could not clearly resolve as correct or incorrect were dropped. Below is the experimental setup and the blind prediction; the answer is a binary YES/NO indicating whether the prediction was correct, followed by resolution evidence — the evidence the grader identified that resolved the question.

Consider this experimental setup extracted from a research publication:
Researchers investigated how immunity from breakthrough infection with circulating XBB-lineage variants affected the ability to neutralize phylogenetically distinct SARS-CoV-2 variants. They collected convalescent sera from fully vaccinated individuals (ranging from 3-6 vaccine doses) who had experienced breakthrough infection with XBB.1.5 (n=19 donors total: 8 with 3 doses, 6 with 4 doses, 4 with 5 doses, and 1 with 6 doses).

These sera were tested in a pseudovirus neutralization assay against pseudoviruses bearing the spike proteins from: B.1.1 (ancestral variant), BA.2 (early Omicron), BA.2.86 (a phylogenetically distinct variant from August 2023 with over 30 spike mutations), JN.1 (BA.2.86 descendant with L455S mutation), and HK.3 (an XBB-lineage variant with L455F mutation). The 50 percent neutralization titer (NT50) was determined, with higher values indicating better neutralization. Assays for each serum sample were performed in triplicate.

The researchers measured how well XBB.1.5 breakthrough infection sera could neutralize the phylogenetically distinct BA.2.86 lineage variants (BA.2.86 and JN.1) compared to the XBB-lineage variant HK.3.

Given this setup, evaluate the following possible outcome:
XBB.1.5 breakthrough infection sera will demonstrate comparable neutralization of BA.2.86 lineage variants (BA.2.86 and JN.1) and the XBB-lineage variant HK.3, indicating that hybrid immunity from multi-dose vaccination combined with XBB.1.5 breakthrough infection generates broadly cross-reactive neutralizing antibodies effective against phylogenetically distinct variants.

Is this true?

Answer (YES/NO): NO